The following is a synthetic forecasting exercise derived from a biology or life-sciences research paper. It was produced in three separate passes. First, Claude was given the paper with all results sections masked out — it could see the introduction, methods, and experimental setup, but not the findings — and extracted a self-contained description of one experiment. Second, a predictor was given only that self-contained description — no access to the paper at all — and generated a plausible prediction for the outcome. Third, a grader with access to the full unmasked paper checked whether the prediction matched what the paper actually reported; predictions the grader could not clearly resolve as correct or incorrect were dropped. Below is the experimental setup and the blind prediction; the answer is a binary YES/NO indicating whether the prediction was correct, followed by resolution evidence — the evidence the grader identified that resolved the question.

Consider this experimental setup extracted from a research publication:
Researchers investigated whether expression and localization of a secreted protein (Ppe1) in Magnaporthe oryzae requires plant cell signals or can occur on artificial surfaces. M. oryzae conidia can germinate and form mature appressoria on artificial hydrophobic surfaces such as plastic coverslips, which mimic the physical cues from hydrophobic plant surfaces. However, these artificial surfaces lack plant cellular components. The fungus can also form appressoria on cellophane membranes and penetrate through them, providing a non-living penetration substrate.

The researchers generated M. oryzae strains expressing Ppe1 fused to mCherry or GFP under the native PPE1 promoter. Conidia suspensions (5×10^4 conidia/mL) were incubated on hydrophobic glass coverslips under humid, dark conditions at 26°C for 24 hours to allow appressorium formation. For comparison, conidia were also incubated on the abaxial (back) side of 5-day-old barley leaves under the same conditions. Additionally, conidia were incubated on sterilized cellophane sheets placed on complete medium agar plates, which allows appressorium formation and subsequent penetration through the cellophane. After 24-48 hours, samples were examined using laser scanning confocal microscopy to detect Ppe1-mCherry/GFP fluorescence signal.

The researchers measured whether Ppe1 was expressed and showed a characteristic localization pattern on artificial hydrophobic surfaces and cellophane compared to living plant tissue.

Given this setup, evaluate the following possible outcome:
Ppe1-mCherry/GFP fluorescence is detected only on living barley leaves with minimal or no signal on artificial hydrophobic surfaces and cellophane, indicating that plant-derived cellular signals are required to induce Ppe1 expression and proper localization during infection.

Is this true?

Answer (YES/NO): NO